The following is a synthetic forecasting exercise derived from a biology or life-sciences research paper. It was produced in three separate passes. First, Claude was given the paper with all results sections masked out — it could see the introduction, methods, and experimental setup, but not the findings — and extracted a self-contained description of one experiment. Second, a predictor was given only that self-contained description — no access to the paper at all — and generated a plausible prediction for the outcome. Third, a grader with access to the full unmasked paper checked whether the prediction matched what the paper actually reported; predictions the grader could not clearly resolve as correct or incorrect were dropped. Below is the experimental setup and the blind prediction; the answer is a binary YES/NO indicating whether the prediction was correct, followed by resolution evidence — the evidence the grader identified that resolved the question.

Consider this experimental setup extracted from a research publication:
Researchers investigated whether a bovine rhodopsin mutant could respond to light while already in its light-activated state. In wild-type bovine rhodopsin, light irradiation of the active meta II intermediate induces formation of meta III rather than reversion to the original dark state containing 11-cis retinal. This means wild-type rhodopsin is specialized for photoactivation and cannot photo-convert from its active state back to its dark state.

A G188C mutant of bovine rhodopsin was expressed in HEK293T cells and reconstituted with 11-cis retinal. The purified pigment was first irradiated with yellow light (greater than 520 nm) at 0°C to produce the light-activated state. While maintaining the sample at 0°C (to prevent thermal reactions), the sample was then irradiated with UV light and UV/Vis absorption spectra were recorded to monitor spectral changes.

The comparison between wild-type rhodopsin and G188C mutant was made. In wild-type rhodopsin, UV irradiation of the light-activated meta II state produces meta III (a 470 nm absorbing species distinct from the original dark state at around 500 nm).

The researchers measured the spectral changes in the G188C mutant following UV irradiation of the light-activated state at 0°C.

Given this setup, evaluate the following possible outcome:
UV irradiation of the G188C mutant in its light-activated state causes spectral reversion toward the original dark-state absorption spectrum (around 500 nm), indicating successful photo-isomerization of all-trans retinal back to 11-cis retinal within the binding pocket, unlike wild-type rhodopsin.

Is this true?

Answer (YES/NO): YES